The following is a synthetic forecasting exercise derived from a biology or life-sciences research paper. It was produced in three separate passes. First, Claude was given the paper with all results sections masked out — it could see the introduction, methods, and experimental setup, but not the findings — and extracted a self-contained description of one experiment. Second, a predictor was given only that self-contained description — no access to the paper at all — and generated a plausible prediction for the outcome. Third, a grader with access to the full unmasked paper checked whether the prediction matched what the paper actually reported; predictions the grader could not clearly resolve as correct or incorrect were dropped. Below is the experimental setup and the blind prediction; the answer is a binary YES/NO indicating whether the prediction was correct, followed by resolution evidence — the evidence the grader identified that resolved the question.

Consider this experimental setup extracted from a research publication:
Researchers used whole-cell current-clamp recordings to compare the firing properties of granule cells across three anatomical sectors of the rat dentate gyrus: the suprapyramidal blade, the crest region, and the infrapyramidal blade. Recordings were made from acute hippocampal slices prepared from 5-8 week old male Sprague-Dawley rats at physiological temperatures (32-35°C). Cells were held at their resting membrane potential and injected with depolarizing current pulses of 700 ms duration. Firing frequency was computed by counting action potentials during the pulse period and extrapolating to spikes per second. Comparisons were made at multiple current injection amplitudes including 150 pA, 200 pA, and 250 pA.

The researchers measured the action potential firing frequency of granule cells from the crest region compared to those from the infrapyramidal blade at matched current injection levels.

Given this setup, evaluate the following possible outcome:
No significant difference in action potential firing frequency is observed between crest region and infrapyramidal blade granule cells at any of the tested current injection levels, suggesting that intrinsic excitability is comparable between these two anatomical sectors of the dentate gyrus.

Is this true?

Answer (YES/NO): NO